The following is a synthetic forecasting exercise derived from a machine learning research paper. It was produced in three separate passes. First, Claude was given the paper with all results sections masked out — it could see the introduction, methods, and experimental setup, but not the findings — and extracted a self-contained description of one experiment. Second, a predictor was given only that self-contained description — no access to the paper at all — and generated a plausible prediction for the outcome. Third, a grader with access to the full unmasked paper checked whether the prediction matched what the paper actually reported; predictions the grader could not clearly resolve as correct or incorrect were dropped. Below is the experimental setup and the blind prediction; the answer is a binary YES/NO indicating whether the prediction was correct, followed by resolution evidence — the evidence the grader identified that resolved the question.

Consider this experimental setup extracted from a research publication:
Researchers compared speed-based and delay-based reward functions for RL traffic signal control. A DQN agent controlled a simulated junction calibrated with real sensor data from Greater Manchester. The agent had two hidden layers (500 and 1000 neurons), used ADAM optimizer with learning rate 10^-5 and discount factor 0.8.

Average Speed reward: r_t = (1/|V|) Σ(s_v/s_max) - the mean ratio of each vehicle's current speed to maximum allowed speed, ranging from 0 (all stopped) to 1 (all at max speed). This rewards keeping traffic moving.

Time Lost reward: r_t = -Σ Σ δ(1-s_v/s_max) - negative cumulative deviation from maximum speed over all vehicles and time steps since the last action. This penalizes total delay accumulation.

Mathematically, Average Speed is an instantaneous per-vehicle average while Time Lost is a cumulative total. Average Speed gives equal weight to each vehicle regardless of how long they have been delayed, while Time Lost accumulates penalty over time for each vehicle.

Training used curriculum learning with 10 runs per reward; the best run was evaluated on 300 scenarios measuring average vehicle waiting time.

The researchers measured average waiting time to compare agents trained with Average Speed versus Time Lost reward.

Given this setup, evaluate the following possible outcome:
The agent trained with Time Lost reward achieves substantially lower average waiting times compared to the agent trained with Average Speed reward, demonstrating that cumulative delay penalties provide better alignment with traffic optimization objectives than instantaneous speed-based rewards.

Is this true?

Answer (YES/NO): NO